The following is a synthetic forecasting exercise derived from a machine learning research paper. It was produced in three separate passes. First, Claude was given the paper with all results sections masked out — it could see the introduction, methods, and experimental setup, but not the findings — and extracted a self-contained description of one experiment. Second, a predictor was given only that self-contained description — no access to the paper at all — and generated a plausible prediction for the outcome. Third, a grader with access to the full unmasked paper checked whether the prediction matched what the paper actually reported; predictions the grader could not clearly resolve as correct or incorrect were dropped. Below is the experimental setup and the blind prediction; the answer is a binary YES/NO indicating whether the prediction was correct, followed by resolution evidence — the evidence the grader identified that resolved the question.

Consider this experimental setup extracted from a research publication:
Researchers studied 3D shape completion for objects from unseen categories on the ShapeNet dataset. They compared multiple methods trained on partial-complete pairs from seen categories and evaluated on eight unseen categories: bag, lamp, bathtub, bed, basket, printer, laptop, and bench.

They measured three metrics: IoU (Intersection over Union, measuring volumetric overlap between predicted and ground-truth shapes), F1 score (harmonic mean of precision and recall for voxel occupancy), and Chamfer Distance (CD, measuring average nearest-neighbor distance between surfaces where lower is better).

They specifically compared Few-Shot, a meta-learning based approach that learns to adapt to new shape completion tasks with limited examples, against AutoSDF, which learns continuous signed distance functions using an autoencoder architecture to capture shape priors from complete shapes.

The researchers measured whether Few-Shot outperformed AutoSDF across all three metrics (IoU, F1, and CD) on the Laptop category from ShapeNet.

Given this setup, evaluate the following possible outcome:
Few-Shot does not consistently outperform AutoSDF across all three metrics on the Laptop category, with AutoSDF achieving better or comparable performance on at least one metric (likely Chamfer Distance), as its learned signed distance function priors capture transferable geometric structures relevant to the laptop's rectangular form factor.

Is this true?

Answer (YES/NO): YES